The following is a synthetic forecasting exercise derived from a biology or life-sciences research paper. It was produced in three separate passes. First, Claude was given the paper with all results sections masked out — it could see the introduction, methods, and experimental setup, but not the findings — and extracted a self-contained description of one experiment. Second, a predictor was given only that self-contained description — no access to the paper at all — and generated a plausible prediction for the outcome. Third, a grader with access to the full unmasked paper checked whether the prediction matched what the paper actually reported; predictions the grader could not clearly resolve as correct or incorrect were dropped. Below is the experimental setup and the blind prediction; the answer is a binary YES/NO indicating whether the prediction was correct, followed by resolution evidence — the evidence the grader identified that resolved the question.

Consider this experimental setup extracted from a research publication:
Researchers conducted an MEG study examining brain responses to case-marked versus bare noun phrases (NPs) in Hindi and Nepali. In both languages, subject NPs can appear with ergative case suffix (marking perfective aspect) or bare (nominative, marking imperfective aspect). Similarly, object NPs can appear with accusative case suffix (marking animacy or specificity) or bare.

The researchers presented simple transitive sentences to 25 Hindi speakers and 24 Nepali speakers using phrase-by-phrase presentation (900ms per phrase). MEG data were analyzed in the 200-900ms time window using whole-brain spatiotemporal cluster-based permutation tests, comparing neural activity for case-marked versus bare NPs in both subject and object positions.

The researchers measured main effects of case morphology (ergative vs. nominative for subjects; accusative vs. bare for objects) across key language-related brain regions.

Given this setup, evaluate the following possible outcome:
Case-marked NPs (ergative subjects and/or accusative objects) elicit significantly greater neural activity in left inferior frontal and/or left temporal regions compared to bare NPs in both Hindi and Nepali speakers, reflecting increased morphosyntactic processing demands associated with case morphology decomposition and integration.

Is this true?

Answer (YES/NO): YES